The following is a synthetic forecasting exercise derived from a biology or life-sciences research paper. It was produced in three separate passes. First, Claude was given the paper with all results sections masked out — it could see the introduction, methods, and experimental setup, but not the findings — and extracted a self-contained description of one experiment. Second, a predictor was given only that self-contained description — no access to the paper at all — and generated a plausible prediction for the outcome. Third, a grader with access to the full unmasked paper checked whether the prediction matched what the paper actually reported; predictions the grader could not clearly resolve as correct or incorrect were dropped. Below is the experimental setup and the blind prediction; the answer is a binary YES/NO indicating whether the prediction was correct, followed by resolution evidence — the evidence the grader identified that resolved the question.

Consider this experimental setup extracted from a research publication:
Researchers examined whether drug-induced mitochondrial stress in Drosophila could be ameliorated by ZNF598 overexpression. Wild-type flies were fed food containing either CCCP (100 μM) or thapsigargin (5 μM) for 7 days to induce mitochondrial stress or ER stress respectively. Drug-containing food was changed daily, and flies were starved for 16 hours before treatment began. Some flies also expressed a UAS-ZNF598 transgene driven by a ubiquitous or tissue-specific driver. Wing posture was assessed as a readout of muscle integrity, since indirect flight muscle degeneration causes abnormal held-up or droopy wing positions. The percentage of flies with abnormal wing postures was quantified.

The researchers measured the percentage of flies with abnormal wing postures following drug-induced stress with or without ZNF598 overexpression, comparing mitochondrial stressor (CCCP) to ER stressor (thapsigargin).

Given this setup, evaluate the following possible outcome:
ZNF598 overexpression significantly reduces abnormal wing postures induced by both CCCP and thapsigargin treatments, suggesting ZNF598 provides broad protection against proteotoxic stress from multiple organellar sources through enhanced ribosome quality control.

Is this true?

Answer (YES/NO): NO